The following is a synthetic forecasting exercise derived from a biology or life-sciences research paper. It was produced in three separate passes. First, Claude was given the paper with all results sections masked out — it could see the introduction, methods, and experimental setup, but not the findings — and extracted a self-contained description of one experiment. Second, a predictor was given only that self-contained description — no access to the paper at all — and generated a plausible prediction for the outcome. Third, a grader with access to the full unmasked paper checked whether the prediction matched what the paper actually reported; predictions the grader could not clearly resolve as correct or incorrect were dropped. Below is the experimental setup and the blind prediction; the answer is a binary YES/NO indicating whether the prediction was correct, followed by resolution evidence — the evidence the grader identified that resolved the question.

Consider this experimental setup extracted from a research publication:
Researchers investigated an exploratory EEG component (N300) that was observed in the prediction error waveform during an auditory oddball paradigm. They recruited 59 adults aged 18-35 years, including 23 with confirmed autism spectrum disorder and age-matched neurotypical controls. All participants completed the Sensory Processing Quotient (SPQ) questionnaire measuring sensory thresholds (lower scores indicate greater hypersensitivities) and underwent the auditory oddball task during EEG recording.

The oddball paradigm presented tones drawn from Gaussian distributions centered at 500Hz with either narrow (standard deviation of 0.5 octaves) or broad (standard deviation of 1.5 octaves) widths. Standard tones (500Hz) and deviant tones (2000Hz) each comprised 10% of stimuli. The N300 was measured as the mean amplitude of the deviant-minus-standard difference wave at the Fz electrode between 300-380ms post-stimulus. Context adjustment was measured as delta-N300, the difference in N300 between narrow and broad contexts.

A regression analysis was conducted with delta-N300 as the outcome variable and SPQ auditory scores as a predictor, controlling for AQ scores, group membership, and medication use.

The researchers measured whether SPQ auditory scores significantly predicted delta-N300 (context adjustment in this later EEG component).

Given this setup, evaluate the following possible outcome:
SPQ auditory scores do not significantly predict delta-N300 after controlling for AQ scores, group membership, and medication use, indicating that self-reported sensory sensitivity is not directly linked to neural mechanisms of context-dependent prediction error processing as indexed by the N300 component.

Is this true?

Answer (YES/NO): YES